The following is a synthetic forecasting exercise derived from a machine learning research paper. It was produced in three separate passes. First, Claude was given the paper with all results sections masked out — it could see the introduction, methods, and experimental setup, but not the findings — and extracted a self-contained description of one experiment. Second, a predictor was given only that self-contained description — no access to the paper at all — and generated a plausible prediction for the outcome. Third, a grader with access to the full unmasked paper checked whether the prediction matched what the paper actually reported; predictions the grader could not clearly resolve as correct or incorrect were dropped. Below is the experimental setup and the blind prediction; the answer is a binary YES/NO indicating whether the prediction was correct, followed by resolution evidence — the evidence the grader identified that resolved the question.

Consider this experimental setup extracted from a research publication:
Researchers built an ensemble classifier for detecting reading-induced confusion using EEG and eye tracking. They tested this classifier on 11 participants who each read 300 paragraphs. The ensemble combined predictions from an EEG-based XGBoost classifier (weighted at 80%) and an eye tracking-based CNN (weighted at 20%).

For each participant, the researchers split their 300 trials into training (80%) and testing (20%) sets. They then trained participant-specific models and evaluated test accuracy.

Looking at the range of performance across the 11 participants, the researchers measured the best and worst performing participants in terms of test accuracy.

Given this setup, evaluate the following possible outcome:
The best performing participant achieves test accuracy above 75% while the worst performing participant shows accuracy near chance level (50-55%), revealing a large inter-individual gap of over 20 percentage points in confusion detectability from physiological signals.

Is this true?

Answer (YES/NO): NO